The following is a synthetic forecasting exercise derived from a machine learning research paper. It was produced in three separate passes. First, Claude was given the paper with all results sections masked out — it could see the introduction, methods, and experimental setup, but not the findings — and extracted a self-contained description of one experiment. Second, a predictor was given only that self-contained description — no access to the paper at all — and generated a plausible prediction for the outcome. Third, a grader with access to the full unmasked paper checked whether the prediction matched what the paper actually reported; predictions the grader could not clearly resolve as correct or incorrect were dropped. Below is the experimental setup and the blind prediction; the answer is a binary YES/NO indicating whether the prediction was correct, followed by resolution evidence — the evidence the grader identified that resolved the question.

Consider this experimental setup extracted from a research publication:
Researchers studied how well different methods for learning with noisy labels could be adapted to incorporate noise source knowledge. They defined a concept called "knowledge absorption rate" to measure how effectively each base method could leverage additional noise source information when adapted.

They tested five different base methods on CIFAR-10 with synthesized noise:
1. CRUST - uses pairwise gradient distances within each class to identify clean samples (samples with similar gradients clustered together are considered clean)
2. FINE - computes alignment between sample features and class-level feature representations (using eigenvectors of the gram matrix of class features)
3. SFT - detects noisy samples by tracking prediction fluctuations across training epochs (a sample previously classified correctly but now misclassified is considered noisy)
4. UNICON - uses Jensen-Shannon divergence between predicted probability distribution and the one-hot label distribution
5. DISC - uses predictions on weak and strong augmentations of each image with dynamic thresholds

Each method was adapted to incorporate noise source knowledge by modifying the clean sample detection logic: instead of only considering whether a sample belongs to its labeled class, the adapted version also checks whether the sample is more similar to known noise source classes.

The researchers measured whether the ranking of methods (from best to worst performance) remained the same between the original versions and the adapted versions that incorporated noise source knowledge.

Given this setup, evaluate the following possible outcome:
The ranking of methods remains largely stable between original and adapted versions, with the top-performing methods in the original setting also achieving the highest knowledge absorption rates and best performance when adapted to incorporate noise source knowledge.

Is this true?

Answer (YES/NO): NO